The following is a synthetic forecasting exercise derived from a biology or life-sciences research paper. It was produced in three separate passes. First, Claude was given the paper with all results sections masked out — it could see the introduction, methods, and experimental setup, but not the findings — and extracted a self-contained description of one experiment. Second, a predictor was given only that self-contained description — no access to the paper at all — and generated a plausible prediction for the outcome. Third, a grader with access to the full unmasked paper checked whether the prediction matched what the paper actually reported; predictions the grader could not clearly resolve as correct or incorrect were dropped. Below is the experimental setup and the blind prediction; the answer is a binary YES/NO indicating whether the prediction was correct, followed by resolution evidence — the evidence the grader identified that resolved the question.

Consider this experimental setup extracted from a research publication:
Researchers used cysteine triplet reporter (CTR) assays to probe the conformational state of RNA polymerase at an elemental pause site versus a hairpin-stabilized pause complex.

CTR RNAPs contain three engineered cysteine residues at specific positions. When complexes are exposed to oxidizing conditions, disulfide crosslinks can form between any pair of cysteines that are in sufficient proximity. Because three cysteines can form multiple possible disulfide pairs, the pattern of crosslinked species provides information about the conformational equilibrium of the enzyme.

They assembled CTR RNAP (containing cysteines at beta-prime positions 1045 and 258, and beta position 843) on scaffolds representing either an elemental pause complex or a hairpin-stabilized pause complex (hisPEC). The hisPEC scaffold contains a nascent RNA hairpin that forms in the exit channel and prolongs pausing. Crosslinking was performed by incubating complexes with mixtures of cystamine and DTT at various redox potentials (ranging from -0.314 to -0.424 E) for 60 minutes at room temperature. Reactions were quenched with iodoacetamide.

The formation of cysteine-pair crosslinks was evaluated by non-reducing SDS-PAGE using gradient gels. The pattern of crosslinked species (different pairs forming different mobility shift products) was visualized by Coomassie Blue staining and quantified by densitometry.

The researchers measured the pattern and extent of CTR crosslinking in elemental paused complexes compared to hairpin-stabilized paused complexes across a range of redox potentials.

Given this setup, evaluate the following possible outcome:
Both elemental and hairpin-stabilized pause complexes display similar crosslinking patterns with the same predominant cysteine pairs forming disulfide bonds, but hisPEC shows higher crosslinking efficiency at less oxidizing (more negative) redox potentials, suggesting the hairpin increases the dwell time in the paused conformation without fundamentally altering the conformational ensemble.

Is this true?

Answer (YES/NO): NO